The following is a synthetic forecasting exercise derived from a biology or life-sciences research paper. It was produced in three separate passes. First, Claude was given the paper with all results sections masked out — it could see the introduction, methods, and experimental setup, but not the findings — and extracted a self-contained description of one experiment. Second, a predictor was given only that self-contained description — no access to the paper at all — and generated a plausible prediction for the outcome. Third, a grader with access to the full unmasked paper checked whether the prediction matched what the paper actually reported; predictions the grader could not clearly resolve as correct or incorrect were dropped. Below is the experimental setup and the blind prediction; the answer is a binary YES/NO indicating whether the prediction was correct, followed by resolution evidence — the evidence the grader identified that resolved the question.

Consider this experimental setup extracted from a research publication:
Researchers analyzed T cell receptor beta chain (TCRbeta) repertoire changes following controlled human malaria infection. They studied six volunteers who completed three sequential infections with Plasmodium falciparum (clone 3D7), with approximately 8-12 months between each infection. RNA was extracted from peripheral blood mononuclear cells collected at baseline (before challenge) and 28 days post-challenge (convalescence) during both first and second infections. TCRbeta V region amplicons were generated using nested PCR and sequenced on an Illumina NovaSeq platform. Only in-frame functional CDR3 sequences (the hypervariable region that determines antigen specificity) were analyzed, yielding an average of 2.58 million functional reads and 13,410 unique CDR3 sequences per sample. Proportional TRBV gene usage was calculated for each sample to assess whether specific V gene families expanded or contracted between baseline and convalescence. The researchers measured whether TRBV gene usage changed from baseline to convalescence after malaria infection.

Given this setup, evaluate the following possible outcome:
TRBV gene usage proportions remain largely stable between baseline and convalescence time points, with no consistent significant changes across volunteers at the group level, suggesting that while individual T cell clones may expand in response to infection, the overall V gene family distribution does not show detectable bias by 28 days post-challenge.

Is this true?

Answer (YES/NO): YES